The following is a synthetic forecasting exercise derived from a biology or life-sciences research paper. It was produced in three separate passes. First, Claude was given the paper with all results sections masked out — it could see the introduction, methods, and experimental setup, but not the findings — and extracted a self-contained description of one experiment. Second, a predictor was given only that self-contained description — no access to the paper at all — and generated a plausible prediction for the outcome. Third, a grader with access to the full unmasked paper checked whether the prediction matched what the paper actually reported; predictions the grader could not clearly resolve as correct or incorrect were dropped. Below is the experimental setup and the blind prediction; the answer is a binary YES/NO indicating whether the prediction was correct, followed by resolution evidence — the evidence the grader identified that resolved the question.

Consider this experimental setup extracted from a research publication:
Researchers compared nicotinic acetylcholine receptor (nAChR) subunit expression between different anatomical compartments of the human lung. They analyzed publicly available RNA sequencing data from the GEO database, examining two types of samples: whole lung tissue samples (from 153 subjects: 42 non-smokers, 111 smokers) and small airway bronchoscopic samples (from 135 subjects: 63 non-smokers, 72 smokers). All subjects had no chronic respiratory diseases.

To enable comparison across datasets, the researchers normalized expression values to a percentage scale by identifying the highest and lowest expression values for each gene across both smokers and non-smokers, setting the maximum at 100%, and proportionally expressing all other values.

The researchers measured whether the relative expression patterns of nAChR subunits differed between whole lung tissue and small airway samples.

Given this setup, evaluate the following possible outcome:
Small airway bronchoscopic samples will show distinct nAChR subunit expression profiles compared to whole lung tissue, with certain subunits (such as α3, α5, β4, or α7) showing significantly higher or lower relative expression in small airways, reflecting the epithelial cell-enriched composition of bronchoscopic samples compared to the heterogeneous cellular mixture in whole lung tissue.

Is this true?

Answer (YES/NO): YES